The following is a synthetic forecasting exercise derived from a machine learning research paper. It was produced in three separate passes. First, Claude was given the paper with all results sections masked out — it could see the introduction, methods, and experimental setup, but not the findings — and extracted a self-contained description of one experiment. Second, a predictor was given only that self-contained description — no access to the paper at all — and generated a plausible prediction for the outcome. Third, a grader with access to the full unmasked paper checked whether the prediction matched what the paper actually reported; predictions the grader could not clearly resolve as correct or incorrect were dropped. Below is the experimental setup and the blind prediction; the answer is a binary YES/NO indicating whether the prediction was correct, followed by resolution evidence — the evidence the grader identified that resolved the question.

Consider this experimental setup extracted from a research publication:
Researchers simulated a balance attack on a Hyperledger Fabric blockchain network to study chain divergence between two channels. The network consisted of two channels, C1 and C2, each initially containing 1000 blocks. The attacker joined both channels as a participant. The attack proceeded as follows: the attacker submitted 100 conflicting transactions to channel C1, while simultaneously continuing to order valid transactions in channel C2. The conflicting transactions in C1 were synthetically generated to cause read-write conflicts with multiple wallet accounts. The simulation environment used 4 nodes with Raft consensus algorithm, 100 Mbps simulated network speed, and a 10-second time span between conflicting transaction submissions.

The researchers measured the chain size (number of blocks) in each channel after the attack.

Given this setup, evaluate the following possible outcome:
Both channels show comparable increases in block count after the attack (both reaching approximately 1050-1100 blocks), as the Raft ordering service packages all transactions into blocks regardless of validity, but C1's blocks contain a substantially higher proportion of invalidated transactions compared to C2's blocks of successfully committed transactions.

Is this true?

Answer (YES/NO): NO